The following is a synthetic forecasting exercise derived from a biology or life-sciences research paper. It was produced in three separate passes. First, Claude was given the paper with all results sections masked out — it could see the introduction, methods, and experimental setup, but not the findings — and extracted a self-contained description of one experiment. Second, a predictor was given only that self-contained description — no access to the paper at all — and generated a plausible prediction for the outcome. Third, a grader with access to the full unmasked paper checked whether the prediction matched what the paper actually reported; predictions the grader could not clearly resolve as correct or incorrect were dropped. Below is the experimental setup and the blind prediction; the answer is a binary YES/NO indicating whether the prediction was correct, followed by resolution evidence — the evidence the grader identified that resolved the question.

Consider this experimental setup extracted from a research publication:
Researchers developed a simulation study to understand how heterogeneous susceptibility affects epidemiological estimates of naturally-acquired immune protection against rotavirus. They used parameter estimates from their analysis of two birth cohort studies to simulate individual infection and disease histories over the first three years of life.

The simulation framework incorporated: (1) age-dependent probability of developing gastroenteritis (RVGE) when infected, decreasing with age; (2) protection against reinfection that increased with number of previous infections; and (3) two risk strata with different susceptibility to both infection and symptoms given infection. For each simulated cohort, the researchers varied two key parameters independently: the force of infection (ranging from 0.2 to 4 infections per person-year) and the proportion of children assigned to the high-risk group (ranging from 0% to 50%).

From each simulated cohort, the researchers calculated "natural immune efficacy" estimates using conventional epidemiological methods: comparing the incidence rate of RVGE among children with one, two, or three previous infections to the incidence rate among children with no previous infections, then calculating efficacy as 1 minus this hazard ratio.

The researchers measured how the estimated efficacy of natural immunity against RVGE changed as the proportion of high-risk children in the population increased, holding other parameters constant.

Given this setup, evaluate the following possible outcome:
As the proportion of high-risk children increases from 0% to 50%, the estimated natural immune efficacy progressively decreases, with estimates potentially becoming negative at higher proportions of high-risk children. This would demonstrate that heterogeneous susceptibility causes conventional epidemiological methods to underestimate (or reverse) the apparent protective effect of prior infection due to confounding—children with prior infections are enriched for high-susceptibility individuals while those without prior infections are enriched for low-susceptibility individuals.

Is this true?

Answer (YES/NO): YES